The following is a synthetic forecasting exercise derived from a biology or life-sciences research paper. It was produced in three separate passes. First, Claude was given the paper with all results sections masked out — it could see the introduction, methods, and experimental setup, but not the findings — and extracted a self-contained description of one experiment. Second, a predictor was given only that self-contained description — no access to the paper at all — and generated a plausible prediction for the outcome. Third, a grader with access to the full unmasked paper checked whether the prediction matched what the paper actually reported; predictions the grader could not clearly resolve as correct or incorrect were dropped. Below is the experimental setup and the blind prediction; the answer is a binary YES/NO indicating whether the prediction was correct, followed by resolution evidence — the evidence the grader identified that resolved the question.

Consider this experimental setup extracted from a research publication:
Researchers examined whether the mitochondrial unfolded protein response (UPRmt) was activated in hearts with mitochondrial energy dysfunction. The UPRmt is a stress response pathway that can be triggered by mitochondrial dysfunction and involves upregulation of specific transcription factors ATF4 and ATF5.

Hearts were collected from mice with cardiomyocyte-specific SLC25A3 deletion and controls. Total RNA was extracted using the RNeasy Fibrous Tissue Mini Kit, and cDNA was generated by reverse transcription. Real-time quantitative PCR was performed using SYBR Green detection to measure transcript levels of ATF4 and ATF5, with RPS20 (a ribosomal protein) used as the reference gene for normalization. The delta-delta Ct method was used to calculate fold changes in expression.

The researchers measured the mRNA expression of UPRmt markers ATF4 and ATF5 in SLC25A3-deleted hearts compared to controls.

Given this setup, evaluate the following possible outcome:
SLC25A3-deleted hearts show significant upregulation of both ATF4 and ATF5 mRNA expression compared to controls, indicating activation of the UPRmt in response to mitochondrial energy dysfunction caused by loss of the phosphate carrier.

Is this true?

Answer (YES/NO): NO